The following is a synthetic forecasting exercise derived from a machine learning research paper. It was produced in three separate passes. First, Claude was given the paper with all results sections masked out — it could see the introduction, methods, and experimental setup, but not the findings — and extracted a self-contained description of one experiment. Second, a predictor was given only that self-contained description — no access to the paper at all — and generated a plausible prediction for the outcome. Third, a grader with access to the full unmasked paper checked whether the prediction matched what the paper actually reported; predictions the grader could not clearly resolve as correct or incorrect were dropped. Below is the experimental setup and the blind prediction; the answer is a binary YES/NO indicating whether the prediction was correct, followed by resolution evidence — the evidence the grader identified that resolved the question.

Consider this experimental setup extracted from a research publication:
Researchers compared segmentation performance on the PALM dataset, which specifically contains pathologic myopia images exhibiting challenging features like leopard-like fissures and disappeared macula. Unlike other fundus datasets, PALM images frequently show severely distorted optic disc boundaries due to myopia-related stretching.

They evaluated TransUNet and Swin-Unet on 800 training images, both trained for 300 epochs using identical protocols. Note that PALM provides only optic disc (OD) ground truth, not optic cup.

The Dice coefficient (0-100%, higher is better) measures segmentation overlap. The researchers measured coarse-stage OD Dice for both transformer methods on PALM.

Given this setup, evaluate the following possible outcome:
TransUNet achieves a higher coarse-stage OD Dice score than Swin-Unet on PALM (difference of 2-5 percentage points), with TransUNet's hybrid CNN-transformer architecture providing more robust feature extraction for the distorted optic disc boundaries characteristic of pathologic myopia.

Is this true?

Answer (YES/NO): NO